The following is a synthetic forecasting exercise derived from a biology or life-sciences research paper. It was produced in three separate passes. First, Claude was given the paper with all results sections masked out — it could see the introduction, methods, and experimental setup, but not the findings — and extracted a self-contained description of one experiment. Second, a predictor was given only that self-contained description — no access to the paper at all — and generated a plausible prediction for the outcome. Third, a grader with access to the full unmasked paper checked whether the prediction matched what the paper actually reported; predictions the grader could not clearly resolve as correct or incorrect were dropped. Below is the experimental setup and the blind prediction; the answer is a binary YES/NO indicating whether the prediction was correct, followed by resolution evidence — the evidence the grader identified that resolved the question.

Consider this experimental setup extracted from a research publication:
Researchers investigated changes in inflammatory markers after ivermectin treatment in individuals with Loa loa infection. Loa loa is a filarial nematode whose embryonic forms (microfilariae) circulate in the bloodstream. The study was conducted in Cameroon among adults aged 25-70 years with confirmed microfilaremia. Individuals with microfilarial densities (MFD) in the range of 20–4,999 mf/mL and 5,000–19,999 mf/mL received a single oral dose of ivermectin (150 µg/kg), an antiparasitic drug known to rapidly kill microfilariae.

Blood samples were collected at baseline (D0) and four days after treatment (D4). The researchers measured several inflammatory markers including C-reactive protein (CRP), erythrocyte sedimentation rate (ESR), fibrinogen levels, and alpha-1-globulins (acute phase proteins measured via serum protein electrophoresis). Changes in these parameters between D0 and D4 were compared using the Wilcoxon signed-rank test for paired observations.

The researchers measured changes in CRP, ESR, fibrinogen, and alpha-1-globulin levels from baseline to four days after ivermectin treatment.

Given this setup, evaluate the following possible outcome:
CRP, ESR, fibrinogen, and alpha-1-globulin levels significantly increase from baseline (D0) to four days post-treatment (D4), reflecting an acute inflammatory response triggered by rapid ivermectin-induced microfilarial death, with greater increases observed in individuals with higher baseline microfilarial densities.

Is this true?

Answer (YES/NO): NO